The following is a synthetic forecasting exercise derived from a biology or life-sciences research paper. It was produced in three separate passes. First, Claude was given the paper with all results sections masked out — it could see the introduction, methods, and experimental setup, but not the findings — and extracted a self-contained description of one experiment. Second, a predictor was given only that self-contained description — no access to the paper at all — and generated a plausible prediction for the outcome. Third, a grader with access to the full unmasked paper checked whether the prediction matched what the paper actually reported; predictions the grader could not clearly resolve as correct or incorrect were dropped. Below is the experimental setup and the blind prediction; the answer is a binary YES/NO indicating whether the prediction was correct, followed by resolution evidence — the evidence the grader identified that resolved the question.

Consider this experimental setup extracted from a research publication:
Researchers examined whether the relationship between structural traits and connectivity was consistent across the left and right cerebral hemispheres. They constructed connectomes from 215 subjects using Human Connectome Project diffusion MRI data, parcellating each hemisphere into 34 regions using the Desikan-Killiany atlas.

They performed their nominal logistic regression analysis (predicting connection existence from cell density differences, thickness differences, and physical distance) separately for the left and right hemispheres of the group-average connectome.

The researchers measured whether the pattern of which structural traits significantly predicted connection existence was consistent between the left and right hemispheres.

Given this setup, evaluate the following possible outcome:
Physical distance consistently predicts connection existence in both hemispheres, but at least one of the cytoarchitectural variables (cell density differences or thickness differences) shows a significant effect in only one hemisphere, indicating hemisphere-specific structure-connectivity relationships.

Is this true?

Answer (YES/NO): NO